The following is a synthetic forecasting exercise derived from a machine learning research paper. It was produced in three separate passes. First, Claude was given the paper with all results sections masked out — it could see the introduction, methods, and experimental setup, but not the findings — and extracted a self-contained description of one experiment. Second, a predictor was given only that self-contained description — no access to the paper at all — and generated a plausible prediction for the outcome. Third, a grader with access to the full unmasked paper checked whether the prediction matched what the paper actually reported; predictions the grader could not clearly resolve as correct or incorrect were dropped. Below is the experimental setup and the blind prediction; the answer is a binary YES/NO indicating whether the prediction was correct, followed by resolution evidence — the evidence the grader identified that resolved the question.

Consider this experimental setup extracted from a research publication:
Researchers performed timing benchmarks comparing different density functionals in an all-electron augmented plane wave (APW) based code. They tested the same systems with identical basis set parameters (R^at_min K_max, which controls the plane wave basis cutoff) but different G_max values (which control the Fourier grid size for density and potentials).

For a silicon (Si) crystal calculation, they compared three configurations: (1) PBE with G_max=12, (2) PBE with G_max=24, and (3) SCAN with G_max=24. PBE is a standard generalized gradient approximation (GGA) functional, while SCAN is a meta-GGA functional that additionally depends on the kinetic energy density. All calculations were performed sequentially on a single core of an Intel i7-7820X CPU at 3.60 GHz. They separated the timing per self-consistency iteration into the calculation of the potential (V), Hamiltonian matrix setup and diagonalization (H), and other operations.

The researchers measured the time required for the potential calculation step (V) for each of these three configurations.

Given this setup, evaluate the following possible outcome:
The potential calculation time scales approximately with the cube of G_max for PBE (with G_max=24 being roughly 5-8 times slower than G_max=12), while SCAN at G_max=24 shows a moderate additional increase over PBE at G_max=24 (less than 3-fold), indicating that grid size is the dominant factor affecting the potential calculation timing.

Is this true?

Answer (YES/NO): YES